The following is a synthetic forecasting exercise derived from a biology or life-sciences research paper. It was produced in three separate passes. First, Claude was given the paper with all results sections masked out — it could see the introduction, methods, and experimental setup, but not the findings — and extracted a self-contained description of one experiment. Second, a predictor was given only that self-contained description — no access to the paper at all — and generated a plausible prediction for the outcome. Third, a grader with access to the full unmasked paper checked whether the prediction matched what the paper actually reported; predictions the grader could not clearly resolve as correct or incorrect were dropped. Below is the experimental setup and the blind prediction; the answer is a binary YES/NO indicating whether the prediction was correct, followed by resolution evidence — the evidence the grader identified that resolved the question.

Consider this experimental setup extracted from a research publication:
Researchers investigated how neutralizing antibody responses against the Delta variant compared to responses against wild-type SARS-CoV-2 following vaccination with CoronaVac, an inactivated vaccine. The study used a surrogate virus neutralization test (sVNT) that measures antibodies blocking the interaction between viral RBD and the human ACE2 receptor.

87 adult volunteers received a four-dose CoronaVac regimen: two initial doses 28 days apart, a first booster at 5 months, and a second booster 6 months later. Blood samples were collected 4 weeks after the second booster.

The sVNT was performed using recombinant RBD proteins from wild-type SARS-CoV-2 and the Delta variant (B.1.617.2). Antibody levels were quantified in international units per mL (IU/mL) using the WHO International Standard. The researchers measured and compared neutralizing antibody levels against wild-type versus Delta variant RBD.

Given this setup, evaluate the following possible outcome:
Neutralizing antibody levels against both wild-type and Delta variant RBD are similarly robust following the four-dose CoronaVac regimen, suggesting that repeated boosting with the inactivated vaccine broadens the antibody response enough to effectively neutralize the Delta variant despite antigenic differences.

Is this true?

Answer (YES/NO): NO